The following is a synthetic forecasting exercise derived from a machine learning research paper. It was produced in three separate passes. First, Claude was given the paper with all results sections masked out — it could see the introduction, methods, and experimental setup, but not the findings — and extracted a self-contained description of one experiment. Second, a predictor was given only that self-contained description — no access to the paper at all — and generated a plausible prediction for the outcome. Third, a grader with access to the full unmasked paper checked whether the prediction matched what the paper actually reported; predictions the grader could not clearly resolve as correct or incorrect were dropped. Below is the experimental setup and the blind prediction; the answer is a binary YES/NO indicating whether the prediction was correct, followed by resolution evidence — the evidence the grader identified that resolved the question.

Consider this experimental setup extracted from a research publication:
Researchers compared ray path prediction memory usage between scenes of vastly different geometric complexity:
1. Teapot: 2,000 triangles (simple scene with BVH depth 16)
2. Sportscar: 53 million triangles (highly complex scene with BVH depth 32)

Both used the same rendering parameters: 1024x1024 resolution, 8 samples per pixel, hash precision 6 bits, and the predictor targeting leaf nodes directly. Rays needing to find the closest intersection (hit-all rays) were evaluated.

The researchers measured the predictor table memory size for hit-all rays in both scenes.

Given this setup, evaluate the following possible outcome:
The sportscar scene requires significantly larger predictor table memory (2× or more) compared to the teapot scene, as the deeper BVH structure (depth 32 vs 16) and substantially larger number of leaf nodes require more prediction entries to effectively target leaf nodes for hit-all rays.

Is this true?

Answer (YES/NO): YES